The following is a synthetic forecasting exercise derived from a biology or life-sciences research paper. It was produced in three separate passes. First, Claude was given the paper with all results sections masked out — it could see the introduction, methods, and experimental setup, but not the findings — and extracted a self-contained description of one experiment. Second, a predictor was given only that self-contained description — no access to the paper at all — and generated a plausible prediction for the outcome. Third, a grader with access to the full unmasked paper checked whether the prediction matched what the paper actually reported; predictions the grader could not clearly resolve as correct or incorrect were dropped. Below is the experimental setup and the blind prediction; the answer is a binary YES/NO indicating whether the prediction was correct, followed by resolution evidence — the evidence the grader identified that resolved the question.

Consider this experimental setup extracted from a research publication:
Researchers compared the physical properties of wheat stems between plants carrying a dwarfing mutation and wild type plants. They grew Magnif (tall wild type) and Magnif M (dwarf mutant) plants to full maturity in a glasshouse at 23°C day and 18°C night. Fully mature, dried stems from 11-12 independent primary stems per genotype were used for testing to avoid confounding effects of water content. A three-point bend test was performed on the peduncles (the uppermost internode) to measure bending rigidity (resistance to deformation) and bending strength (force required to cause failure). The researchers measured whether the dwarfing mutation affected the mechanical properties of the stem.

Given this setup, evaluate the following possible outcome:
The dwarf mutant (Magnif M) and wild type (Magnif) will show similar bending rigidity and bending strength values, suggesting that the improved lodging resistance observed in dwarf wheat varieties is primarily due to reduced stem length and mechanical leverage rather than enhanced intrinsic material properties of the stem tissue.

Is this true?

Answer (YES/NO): NO